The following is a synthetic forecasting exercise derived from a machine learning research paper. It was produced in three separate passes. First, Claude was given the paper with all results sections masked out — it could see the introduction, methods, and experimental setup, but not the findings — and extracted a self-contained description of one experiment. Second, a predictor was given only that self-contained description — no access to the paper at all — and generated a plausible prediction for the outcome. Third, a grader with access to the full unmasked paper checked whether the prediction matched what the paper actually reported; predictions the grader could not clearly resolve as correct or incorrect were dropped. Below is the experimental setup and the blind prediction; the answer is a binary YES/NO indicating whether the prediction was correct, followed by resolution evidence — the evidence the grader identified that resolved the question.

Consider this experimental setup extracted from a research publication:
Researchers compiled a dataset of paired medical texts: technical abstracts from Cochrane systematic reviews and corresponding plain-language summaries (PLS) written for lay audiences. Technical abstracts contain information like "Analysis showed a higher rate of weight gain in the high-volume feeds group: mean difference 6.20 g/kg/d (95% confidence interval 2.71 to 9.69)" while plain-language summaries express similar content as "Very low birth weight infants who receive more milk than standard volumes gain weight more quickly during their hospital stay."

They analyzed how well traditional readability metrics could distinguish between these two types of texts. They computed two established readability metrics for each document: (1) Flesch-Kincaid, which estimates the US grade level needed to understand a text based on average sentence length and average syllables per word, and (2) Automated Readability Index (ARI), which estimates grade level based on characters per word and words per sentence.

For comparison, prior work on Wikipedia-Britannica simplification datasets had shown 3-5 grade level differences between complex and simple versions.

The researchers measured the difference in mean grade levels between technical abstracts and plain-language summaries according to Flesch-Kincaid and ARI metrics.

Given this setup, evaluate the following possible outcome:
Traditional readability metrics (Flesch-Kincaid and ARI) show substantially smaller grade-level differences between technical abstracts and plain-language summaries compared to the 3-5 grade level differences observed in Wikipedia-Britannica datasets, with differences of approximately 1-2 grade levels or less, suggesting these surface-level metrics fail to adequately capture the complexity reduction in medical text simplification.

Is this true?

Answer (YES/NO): YES